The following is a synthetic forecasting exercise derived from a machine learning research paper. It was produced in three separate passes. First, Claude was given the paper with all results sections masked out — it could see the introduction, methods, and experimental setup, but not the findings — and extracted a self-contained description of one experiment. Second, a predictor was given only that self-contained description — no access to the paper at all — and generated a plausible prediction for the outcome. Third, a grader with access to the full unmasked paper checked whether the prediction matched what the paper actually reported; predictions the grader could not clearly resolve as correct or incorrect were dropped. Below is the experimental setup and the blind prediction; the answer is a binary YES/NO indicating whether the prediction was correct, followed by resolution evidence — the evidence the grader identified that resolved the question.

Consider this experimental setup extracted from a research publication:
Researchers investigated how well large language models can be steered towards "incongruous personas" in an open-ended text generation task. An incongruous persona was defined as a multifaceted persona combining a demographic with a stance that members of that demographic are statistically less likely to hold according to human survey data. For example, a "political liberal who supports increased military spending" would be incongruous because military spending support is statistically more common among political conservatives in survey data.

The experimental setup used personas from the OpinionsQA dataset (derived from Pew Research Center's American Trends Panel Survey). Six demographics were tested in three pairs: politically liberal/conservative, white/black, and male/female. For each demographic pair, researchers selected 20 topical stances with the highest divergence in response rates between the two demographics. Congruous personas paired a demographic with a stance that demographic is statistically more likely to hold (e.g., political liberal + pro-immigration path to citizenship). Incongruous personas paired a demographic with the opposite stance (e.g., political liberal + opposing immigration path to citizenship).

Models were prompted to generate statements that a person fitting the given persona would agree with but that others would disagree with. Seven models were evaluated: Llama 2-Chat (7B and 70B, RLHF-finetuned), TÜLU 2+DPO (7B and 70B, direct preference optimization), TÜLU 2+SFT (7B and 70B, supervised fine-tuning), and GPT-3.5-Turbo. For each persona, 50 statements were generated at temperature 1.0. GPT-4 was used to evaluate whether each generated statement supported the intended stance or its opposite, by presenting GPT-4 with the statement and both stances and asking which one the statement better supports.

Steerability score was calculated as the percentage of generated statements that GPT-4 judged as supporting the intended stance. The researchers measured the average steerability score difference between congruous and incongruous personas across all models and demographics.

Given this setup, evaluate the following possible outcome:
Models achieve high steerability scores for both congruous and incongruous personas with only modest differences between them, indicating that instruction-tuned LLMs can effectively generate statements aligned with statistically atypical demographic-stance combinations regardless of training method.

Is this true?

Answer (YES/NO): NO